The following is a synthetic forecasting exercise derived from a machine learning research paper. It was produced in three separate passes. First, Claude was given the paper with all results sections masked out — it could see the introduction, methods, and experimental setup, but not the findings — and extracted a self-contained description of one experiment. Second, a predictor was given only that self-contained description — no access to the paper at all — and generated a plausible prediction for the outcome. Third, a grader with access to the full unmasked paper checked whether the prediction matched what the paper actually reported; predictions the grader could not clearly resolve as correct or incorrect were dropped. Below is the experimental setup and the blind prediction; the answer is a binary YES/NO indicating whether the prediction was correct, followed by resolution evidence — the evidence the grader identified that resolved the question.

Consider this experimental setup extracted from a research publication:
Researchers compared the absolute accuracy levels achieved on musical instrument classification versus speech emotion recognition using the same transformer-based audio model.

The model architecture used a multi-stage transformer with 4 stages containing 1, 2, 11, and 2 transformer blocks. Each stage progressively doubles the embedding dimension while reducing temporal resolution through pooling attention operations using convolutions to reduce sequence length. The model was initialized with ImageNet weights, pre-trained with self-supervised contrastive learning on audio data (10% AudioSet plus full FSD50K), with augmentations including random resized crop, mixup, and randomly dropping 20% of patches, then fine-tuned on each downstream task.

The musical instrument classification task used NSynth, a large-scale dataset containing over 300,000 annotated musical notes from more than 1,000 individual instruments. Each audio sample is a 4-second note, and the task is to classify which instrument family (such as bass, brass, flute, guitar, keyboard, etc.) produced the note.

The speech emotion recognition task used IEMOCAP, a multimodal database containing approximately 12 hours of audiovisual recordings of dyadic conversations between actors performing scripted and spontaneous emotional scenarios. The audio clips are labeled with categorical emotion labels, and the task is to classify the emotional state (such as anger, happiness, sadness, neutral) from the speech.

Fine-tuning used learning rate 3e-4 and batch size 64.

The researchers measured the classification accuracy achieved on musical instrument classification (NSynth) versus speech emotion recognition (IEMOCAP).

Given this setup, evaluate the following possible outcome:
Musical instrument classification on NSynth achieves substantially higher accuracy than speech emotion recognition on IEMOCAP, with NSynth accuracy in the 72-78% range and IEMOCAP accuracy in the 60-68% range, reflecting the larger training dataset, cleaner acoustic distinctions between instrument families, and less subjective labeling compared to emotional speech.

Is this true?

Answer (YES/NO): NO